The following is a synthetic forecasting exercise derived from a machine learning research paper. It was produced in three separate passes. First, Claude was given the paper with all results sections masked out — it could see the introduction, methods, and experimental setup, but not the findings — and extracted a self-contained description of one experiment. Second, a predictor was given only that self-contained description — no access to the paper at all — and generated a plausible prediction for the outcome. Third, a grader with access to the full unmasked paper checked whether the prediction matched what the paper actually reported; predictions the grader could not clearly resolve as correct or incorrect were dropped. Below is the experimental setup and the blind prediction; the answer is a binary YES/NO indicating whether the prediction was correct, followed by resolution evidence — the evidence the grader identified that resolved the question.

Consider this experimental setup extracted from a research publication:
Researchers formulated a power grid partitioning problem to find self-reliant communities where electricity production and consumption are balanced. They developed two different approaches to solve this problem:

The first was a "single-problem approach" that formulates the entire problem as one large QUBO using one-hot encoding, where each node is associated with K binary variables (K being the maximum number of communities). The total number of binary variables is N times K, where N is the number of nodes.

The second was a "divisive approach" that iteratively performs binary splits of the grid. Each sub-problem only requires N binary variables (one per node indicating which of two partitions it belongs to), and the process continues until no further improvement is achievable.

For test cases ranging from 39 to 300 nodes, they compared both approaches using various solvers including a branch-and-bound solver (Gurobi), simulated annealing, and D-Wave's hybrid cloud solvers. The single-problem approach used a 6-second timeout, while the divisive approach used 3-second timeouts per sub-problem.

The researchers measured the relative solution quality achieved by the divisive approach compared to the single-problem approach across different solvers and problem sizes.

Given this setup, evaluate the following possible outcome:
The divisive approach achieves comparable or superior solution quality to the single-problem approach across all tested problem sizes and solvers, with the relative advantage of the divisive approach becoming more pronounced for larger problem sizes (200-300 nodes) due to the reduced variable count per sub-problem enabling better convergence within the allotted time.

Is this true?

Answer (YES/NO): NO